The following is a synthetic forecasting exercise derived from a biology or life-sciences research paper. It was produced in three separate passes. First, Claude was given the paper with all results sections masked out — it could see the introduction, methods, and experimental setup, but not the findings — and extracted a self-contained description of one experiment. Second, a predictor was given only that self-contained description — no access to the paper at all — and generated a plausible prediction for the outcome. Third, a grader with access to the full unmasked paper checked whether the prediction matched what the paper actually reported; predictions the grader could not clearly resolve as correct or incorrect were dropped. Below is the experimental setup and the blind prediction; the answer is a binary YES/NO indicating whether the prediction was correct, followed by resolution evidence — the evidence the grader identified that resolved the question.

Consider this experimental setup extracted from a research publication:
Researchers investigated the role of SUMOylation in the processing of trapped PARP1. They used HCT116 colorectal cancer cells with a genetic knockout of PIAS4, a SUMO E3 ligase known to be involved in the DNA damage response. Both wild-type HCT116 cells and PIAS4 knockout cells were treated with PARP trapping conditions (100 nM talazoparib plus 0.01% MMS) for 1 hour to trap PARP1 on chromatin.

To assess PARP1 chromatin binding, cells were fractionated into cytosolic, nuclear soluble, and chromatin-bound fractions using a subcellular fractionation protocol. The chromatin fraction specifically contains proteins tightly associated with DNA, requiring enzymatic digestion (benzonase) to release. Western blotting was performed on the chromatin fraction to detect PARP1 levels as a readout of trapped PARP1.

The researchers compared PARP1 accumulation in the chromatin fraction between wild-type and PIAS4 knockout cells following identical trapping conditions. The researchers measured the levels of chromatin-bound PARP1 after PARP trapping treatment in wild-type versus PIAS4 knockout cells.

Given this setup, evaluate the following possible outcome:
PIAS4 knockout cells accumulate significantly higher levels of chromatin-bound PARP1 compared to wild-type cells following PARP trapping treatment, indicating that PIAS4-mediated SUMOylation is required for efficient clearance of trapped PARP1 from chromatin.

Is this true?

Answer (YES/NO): YES